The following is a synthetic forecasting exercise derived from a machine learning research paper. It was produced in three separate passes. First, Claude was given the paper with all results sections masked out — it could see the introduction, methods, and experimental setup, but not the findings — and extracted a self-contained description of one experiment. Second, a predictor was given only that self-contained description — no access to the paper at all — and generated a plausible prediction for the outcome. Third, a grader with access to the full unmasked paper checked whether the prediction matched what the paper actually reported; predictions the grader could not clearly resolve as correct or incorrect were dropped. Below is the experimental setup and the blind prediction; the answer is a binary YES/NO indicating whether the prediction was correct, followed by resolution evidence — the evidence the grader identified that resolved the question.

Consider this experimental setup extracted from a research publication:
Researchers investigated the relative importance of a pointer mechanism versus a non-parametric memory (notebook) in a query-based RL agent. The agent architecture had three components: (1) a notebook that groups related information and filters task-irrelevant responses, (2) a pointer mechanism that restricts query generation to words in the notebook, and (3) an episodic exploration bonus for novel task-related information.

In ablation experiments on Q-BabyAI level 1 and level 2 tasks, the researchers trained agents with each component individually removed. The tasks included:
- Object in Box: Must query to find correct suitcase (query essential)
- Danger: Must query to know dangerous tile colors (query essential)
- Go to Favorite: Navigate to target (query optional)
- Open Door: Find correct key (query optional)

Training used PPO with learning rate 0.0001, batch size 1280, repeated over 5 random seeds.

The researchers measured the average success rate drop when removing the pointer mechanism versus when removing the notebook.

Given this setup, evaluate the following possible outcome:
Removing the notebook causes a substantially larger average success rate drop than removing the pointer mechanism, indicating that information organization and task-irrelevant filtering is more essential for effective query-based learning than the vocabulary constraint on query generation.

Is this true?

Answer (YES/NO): YES